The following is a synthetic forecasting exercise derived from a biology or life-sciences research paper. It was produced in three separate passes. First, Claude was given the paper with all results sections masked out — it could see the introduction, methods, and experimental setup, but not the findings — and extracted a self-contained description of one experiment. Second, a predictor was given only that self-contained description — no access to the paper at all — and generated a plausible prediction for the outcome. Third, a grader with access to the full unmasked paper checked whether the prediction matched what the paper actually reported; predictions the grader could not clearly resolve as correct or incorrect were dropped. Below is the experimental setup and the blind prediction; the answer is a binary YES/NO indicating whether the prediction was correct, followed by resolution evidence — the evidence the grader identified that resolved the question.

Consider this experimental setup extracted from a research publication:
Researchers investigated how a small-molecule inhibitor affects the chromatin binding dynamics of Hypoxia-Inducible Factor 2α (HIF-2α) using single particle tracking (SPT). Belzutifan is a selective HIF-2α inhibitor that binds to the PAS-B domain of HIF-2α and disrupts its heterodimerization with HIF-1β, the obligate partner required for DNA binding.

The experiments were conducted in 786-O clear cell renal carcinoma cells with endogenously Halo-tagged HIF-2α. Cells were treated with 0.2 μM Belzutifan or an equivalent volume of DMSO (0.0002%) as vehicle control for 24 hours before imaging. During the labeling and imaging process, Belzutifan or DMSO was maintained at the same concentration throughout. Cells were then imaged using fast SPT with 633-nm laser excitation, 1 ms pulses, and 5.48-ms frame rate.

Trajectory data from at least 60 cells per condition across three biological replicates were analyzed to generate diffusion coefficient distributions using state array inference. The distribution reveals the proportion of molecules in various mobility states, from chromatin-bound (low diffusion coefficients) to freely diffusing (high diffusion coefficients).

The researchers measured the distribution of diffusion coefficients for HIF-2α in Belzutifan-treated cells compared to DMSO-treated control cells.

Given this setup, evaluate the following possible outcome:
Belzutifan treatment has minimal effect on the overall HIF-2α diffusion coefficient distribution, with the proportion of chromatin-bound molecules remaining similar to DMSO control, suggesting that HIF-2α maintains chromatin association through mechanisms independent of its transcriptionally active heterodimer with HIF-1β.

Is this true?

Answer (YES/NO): NO